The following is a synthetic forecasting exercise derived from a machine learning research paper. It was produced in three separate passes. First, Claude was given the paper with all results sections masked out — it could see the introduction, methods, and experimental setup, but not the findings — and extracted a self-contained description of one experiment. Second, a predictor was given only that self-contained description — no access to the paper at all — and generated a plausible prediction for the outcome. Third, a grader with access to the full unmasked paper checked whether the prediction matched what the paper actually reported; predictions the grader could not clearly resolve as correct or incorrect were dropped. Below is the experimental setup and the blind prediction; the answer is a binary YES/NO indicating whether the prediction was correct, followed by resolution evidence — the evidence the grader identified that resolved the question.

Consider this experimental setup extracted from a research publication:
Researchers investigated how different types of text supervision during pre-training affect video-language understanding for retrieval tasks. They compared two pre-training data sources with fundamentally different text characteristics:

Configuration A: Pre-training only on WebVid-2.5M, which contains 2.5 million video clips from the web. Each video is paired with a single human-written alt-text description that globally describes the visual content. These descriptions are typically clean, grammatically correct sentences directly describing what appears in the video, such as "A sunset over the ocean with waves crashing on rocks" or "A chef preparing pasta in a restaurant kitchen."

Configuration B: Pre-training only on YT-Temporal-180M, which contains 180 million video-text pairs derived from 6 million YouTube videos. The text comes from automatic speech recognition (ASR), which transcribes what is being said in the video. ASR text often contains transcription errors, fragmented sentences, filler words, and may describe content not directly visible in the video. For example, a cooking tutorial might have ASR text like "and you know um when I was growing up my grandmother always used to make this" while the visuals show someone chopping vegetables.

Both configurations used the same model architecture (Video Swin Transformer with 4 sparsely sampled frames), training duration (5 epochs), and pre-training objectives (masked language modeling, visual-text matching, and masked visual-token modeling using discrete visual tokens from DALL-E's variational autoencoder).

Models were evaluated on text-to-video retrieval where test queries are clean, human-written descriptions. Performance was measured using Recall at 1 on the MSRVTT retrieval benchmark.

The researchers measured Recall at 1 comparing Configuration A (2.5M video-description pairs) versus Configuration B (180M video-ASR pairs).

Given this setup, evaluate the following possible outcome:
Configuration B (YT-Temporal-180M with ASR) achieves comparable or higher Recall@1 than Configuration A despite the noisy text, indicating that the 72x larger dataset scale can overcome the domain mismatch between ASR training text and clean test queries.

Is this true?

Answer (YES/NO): NO